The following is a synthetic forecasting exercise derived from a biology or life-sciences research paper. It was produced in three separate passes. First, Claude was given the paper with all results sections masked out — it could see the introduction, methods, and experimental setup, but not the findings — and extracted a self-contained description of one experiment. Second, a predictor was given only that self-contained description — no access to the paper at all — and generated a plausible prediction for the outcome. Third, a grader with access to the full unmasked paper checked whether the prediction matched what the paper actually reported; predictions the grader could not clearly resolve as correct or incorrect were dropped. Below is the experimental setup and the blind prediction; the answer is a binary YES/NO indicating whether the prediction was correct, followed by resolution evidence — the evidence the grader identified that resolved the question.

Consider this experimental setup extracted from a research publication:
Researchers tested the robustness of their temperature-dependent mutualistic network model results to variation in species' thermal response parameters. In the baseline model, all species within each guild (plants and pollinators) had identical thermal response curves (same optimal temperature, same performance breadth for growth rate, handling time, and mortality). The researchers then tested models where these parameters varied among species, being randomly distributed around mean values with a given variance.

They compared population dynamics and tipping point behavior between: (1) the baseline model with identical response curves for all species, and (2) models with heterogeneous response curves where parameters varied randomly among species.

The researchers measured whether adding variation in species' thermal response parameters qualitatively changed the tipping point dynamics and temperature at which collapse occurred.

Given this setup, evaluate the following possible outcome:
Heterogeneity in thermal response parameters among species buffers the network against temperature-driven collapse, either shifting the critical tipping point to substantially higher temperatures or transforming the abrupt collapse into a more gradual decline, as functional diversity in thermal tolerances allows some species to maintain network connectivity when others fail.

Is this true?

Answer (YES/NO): NO